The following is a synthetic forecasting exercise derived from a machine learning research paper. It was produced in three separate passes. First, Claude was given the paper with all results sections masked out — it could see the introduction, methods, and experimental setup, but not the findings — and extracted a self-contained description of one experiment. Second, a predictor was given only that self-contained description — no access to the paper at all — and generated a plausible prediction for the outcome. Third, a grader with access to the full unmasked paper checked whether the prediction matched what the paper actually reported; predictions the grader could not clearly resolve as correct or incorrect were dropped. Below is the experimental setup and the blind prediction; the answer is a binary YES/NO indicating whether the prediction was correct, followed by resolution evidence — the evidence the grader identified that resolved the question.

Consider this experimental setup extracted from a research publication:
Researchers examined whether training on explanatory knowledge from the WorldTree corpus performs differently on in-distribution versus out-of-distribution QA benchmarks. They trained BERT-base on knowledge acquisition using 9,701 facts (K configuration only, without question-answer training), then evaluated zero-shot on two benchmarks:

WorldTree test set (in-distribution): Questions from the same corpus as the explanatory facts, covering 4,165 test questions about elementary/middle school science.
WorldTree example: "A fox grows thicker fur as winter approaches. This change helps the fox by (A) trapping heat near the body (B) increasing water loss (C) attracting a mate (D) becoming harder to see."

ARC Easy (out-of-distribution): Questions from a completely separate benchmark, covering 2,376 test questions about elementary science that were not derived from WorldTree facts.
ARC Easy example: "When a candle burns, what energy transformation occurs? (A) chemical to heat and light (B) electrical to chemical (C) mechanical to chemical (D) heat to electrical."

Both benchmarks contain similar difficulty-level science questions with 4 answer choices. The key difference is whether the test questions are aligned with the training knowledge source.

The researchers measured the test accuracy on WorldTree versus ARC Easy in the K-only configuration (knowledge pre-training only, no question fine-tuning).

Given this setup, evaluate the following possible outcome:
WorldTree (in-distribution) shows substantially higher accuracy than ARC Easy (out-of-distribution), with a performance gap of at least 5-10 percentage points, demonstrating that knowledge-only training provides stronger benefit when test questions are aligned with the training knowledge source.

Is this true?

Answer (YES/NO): NO